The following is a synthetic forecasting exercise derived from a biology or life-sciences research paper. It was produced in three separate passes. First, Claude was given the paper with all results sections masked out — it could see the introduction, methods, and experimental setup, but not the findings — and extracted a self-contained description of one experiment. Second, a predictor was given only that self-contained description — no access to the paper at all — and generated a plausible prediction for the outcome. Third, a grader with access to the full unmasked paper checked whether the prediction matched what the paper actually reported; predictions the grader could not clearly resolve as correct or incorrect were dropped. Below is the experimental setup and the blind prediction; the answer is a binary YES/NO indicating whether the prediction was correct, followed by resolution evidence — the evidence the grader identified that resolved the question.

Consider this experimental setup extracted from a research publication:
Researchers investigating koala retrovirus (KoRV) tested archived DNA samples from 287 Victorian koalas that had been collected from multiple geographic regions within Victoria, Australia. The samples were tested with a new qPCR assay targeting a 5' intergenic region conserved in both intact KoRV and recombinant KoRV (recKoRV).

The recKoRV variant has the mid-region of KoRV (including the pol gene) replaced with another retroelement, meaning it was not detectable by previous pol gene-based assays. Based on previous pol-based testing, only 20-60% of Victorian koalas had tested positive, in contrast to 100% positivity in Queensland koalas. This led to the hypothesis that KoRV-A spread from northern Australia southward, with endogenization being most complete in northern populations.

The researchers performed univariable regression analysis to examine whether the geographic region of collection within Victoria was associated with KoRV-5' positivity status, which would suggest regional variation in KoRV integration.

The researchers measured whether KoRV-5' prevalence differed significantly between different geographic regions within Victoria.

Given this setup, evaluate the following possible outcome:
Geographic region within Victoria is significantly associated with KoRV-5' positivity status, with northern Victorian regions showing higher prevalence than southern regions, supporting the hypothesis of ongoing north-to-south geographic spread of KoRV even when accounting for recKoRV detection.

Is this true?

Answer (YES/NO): NO